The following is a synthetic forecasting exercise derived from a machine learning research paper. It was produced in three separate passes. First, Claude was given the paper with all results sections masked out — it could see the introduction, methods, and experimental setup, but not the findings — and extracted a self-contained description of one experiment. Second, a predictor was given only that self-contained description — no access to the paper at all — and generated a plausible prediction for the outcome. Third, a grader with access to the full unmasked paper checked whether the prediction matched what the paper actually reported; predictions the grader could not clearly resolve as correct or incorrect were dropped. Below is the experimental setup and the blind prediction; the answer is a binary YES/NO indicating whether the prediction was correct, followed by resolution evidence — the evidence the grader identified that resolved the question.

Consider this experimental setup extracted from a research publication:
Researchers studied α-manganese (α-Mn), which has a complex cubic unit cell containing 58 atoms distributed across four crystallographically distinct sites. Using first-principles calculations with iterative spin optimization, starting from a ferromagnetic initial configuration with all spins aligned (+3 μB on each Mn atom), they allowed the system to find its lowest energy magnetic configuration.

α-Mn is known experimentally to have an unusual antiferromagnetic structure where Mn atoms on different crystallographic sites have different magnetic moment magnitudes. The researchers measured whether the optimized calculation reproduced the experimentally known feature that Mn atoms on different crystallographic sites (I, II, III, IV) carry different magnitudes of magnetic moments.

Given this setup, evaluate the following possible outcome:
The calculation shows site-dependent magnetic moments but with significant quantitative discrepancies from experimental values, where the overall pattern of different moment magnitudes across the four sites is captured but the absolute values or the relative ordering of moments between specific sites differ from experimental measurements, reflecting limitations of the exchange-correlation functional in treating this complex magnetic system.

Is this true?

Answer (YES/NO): NO